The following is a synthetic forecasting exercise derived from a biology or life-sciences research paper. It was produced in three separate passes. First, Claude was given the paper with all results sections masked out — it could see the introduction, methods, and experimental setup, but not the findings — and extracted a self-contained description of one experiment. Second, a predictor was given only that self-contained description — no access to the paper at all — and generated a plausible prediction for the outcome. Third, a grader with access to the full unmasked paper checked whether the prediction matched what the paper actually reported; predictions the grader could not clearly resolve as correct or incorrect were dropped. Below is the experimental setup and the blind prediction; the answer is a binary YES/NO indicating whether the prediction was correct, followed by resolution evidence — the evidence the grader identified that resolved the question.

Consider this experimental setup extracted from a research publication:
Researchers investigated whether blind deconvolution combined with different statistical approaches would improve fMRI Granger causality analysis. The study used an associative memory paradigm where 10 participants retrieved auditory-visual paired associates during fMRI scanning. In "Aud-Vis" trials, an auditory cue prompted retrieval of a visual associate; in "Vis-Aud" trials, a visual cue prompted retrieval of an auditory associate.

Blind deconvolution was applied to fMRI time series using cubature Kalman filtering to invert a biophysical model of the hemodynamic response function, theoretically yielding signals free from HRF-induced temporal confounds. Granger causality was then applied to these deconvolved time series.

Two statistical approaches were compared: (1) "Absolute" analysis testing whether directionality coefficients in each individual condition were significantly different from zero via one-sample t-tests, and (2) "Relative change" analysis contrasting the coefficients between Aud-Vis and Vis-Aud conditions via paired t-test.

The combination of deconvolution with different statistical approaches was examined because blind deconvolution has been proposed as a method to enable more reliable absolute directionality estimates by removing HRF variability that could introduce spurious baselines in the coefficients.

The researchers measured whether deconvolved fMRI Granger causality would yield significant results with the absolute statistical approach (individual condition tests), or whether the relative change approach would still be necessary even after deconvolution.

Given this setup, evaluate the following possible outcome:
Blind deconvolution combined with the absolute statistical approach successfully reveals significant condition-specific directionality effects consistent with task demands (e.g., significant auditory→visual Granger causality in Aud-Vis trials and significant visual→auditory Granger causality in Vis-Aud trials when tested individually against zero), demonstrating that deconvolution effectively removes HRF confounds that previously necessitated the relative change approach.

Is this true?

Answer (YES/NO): NO